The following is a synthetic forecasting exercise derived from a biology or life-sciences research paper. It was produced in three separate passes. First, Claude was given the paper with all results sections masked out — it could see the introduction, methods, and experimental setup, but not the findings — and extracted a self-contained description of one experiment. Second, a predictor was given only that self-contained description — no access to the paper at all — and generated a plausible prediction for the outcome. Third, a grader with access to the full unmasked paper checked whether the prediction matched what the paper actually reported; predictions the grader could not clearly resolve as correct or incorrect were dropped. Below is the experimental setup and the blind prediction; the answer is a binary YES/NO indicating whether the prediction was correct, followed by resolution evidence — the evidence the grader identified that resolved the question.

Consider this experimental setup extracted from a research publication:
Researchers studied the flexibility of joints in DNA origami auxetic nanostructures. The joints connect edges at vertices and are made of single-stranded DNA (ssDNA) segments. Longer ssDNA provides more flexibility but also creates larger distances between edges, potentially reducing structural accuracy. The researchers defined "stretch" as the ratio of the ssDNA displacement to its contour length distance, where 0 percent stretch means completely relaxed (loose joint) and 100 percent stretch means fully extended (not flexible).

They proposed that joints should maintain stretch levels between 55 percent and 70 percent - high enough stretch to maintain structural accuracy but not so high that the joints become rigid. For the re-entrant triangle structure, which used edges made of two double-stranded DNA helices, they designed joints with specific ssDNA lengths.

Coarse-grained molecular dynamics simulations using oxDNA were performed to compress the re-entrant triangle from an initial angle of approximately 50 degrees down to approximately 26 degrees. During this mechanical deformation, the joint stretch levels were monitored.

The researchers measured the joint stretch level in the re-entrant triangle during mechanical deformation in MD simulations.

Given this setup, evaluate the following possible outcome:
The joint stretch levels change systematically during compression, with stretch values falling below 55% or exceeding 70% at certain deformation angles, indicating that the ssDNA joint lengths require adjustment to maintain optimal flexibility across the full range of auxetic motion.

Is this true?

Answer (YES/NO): NO